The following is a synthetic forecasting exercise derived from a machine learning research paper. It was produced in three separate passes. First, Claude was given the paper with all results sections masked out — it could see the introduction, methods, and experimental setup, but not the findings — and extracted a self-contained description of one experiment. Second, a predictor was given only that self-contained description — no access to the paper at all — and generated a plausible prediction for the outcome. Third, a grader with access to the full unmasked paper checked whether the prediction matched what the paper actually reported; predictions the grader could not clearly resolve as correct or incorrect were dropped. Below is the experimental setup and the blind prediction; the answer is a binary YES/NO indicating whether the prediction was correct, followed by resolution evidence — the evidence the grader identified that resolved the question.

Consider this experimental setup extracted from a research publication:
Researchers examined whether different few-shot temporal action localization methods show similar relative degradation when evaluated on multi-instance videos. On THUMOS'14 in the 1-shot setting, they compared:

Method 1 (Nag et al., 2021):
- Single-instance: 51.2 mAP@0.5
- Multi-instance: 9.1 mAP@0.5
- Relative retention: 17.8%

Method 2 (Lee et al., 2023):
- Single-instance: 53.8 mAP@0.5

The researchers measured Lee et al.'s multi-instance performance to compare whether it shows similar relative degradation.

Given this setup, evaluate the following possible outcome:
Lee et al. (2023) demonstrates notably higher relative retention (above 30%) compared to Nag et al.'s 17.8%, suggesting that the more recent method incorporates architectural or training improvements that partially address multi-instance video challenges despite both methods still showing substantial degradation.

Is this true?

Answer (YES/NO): NO